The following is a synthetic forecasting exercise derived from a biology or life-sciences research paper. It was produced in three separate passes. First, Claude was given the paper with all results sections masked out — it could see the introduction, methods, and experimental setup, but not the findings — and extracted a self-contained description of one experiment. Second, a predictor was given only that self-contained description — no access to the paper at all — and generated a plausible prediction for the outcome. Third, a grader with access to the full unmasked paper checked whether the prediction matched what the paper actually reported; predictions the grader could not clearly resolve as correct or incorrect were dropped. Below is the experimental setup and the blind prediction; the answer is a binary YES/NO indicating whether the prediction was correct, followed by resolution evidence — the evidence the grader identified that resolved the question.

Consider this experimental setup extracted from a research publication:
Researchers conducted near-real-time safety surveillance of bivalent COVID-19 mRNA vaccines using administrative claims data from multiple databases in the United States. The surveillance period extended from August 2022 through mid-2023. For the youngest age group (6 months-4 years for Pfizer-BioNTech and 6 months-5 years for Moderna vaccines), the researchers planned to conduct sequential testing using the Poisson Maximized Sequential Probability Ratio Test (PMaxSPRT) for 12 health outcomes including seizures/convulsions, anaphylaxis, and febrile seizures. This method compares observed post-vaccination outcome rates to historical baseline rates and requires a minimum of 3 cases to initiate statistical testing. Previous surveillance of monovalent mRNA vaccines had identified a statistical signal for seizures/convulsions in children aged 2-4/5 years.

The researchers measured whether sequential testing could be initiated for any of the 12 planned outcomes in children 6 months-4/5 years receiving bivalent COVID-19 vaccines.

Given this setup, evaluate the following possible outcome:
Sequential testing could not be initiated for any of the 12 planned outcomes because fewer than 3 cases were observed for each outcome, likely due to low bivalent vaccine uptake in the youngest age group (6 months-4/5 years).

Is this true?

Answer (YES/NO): YES